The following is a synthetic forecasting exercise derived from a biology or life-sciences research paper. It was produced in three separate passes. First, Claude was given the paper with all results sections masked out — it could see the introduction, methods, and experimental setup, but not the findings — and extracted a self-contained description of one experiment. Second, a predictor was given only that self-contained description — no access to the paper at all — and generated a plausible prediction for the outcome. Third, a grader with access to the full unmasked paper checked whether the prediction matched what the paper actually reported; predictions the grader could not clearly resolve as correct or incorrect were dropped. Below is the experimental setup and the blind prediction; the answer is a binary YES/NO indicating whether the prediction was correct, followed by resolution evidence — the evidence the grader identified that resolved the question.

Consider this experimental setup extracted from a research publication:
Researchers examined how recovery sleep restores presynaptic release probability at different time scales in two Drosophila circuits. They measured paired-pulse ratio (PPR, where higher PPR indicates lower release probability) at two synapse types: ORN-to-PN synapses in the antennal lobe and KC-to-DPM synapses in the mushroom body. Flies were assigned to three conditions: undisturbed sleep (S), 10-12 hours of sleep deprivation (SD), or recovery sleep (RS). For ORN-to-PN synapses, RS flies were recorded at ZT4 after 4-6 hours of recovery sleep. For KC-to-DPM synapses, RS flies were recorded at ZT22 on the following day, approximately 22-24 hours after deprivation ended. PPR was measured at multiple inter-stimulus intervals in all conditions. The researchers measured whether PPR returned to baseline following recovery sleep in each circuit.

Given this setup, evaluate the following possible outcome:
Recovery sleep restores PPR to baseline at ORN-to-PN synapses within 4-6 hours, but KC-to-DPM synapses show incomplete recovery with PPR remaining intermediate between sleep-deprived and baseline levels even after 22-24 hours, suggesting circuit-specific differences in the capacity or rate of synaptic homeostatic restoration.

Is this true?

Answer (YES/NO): NO